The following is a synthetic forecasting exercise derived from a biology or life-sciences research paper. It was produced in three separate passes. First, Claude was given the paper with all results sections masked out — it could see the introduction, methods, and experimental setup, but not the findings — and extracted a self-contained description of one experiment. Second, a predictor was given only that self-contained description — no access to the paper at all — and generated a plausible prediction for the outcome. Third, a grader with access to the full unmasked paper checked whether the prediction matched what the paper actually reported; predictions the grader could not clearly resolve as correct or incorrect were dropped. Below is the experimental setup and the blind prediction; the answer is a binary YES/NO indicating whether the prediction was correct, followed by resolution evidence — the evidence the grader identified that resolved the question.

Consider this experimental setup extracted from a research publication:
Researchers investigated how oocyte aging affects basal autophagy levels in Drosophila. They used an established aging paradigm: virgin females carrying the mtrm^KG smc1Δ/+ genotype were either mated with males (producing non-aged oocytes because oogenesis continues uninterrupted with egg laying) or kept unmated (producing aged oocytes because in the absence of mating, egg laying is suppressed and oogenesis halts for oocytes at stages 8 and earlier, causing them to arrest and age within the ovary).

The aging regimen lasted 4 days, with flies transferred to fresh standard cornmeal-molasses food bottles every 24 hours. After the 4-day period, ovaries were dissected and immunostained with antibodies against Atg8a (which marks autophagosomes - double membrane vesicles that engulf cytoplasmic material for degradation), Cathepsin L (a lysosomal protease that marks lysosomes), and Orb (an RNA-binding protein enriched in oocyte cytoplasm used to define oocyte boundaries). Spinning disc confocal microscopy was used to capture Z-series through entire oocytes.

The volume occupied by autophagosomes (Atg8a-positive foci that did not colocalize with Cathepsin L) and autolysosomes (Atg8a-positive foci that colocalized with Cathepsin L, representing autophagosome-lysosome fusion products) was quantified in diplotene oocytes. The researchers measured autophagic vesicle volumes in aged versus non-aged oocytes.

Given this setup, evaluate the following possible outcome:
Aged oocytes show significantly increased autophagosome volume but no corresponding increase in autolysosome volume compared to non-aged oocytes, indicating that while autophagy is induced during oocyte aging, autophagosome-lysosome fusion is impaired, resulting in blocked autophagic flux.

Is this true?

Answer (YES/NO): NO